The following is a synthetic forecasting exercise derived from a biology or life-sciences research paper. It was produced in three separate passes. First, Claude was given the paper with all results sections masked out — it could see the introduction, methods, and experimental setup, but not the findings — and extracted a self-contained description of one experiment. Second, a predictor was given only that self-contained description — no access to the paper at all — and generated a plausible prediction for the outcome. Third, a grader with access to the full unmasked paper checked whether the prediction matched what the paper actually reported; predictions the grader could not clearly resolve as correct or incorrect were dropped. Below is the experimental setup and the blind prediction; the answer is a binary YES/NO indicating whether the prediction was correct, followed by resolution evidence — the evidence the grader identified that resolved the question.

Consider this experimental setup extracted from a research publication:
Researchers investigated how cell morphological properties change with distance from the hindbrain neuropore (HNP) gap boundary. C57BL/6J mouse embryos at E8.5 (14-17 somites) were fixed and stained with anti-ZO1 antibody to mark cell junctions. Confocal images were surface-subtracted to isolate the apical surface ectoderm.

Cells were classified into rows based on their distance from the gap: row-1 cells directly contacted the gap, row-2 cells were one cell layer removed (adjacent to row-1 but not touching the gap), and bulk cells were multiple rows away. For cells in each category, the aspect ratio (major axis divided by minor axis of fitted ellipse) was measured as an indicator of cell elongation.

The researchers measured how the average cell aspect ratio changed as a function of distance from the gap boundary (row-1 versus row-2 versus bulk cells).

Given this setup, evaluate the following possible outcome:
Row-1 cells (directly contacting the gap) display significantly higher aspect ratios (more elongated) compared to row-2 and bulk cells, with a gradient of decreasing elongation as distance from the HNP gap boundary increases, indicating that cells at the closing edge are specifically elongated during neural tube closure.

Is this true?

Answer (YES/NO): YES